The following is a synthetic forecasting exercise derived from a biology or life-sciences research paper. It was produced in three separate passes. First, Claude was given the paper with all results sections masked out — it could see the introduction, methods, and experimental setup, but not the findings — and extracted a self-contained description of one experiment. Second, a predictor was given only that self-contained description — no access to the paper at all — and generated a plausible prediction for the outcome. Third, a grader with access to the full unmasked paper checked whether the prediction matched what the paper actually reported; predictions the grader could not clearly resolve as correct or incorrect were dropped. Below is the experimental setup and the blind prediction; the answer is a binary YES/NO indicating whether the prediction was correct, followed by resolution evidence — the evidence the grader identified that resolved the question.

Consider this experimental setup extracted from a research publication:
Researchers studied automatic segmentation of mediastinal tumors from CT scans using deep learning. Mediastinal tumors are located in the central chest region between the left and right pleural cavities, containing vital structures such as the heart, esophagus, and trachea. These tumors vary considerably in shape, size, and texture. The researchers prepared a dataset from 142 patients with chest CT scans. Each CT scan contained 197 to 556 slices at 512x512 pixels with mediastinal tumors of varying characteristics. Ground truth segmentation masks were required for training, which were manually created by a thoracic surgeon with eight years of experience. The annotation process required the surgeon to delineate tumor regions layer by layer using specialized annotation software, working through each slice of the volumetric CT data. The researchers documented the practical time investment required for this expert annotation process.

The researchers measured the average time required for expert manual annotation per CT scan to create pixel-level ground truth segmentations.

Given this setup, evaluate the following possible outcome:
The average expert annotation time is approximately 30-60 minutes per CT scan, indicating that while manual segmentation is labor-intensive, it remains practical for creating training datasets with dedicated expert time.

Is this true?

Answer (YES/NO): YES